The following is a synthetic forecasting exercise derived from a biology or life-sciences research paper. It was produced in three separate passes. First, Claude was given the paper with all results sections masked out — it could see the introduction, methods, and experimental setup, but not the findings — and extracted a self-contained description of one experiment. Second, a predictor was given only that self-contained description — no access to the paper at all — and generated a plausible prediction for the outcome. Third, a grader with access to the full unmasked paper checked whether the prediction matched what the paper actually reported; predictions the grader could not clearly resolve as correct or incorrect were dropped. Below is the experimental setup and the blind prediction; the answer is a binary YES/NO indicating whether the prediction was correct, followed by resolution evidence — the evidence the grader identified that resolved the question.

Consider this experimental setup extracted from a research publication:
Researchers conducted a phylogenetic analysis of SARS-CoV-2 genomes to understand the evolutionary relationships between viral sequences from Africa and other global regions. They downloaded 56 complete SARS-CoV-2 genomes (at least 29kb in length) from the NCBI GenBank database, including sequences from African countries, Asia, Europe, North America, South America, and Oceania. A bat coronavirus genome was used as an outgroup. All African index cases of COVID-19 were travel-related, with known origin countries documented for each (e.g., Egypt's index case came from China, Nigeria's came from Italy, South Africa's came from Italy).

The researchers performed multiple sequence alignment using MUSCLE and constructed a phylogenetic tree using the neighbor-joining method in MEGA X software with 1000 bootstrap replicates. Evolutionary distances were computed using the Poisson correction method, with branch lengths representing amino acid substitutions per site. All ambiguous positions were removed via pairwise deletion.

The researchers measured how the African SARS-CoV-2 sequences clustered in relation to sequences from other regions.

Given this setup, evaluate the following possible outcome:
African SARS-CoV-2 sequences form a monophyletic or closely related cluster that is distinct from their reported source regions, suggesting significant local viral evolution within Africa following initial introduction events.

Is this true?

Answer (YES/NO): NO